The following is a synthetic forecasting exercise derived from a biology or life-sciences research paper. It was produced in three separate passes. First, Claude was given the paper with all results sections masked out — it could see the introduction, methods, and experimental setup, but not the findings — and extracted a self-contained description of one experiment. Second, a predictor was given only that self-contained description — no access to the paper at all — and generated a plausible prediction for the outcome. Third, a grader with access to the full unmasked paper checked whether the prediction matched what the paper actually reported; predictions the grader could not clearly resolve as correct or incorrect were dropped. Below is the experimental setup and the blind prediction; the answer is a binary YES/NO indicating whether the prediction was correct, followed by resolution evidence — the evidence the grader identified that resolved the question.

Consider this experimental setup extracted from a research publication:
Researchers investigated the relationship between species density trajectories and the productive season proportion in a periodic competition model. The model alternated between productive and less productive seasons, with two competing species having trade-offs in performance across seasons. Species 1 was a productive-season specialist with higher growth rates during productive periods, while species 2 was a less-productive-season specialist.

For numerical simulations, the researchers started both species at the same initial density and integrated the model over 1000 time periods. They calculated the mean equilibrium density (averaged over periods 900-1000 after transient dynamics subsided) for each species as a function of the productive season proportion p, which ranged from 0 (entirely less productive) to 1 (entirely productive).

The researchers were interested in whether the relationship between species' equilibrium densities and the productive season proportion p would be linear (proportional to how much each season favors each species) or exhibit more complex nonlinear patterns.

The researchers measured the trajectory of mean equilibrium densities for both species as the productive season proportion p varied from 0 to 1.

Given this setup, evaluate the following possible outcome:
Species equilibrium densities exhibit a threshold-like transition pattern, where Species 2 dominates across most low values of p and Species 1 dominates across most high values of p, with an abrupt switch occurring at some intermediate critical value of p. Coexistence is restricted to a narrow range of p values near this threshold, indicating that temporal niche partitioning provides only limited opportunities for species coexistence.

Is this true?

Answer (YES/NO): NO